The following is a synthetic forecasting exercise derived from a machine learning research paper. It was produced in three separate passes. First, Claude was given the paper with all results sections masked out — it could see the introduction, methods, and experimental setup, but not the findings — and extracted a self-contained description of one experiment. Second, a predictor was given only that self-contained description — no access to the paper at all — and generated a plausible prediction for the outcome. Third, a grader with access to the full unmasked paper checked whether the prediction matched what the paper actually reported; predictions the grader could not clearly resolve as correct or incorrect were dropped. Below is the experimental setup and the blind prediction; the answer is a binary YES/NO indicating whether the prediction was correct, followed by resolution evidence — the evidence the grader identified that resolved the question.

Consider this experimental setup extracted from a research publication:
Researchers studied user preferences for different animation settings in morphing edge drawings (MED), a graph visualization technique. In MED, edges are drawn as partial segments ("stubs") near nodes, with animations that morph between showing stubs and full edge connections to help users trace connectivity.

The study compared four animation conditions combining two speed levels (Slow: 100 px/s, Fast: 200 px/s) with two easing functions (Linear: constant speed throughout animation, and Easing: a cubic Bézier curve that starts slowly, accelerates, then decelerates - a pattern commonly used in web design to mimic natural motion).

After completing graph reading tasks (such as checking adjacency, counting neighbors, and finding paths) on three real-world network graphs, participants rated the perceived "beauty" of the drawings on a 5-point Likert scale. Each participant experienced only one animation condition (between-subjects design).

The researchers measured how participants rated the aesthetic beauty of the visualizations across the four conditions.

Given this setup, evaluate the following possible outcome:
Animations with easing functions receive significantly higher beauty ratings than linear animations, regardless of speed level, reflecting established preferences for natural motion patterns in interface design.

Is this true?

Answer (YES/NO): NO